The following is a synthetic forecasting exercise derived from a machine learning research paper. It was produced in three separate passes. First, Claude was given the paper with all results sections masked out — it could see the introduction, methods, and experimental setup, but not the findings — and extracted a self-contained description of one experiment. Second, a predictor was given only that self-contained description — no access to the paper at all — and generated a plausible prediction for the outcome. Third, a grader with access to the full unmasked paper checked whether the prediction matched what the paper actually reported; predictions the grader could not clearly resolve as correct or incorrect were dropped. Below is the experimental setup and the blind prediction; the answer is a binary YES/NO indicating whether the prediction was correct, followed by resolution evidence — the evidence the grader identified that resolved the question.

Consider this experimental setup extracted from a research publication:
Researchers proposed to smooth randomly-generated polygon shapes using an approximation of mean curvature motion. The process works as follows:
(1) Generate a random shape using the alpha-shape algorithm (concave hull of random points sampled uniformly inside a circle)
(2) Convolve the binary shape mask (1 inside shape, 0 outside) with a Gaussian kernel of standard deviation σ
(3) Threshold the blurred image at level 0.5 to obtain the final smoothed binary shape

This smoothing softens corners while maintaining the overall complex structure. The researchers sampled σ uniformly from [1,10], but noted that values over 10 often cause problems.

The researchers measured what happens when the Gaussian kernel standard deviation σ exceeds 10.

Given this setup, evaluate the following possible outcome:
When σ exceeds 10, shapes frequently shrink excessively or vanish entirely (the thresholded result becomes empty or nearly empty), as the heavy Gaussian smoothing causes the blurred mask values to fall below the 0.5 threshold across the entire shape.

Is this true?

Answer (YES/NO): NO